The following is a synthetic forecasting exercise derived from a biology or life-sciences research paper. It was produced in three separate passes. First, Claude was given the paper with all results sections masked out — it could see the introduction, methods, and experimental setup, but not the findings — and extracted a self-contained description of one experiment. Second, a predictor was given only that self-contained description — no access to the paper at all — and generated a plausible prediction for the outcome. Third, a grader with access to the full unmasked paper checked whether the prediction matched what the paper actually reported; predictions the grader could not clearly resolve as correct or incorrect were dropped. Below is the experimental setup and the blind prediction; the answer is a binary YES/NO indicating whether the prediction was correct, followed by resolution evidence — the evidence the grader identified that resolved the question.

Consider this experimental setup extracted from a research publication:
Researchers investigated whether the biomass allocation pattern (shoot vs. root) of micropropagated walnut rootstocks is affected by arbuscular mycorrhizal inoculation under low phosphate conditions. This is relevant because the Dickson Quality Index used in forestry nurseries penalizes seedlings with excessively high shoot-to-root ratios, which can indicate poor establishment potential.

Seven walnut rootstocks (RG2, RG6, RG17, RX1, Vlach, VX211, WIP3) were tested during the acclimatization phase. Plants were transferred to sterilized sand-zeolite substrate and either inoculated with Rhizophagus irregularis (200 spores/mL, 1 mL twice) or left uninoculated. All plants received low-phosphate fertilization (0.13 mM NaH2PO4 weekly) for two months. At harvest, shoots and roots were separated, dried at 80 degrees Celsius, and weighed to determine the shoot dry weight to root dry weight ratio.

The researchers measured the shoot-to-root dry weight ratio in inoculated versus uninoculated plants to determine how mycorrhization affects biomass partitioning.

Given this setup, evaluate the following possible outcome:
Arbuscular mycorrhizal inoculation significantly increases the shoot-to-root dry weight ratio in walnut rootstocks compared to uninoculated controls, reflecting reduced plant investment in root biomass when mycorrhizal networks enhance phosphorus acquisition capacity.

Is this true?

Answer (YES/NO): NO